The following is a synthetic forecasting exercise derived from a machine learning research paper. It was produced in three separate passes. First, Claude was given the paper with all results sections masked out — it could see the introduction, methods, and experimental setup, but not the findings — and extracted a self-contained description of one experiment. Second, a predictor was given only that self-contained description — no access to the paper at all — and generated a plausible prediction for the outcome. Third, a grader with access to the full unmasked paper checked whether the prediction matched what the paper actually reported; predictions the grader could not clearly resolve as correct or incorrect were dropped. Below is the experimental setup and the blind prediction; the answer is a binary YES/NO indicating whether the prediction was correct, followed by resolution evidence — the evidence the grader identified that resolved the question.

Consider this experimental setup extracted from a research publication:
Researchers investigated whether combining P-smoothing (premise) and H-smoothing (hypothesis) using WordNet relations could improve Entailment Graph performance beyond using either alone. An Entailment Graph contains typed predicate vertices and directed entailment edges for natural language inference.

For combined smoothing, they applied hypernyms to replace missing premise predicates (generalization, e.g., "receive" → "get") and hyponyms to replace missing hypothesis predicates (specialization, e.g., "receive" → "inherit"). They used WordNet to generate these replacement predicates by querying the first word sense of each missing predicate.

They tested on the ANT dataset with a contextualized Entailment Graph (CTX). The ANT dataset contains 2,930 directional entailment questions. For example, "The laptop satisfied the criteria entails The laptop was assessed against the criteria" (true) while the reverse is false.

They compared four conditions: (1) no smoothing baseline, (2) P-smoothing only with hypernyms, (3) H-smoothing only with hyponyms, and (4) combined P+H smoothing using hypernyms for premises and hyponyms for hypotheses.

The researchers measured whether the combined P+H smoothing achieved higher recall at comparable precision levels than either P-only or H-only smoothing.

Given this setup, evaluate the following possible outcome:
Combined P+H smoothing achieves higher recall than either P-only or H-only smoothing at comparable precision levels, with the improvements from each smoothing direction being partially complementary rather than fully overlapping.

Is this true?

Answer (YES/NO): YES